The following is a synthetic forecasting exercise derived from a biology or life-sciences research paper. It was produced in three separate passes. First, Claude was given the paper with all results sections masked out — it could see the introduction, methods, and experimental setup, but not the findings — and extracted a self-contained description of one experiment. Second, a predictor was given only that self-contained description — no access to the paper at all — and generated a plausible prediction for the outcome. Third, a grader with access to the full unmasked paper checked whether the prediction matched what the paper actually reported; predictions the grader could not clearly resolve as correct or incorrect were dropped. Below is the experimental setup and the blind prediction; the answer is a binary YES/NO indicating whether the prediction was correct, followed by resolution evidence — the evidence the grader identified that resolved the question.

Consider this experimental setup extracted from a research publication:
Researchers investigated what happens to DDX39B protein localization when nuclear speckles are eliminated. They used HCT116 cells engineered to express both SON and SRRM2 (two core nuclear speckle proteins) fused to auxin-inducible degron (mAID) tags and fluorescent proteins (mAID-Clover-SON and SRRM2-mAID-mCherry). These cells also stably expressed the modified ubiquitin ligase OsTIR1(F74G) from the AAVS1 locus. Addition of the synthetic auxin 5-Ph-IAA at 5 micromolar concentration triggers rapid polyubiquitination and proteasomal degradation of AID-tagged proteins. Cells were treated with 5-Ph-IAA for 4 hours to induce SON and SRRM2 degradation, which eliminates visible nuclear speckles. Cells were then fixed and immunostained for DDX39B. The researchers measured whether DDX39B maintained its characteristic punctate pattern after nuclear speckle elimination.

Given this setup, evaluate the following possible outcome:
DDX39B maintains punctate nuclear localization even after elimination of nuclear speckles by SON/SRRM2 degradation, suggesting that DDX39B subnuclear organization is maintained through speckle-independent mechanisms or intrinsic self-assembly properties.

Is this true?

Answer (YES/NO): YES